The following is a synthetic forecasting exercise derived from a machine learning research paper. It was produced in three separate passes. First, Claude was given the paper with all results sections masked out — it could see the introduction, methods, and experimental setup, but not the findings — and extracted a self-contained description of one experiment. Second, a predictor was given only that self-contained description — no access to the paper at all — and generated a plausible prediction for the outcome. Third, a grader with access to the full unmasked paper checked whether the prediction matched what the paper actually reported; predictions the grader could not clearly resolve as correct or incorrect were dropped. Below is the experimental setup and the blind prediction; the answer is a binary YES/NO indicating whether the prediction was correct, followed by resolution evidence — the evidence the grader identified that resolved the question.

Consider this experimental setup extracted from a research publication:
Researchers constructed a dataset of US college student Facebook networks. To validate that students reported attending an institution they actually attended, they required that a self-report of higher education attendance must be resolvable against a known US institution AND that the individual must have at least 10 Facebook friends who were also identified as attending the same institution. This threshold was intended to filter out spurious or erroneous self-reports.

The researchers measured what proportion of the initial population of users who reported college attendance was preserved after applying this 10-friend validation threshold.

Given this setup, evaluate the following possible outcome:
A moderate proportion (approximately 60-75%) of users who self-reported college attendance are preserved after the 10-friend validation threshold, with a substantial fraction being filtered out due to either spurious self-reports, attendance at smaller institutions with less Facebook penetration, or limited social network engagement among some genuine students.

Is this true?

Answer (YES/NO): NO